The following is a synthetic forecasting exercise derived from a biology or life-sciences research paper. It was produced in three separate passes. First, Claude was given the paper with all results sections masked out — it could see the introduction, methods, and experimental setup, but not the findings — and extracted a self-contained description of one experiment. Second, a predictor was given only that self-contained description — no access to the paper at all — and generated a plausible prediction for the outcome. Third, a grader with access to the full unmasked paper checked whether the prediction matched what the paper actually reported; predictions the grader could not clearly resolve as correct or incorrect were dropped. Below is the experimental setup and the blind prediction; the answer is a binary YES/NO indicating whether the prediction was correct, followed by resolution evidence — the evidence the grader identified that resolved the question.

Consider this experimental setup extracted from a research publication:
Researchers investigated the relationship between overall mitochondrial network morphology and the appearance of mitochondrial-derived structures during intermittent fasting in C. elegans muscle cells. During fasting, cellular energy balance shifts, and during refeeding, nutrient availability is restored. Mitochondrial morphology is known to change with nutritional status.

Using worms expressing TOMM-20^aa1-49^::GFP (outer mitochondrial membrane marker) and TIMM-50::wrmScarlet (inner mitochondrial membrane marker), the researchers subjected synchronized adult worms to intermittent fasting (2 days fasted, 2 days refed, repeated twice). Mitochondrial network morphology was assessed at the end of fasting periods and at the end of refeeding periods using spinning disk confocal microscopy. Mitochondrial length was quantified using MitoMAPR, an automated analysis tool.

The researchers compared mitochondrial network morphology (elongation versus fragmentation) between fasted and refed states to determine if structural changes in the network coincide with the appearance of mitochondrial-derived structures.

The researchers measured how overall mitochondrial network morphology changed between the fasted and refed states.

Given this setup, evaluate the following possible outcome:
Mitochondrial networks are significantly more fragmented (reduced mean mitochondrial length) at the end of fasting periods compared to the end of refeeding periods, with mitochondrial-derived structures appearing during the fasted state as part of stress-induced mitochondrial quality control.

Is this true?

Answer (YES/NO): NO